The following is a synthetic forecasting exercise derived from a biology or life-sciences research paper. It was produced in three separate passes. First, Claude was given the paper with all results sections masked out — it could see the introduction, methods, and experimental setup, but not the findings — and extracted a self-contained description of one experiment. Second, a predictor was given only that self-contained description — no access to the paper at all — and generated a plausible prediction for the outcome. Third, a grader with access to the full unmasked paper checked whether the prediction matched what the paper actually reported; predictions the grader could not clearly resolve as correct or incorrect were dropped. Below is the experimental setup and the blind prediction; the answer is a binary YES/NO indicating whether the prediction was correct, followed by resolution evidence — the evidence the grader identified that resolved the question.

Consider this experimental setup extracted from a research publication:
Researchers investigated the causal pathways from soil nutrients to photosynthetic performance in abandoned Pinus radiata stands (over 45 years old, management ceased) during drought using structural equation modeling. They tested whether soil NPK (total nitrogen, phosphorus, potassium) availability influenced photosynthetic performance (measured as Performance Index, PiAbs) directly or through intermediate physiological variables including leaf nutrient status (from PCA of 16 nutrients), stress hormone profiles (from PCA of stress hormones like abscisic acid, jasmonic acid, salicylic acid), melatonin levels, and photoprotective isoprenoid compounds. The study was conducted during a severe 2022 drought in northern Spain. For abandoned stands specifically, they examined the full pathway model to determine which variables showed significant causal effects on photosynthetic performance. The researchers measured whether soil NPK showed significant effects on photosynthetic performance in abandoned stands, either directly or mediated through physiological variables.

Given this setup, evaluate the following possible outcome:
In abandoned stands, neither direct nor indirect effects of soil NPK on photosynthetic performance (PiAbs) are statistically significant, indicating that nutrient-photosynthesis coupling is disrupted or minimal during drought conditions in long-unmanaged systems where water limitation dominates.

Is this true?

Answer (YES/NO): YES